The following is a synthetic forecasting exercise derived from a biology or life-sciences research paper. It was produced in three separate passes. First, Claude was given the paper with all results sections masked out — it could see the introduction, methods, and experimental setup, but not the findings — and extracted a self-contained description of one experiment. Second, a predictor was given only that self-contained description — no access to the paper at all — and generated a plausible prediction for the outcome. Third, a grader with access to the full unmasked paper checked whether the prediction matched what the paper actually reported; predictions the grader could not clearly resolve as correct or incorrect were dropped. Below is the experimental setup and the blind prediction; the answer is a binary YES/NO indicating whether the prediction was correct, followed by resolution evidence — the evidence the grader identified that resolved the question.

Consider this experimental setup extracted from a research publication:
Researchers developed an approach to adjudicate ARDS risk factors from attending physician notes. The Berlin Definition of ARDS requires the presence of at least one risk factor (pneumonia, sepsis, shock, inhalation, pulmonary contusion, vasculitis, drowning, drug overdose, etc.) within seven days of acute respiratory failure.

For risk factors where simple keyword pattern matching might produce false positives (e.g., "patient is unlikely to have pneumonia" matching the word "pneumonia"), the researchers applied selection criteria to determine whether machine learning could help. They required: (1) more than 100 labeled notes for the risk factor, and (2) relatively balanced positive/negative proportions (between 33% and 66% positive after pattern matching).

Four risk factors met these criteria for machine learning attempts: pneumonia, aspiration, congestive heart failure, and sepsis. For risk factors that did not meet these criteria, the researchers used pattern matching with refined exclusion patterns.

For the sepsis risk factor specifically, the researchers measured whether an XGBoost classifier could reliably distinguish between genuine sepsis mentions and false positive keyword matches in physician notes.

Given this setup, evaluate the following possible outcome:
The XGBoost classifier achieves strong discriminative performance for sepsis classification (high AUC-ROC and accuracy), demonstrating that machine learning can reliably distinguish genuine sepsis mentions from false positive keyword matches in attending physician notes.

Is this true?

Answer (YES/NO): NO